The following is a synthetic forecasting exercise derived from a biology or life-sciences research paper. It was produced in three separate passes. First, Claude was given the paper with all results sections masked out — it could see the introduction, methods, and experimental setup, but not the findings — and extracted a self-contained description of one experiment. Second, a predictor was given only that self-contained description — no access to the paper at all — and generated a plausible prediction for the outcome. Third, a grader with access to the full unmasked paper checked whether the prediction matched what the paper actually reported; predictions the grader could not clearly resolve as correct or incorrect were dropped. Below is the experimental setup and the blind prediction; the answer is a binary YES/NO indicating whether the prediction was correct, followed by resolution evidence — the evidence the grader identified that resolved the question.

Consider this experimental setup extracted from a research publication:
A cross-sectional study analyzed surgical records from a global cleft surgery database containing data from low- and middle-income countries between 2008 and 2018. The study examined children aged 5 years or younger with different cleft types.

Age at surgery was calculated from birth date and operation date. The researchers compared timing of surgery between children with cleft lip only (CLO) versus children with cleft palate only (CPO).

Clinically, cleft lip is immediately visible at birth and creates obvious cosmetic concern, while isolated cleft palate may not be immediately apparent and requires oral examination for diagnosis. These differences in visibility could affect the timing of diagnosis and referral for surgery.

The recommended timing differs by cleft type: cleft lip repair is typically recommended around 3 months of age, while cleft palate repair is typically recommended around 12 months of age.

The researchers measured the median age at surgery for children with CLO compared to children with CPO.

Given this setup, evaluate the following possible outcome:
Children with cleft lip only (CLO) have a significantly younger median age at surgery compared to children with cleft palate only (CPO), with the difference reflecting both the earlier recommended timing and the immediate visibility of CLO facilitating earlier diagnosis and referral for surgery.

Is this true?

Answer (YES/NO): YES